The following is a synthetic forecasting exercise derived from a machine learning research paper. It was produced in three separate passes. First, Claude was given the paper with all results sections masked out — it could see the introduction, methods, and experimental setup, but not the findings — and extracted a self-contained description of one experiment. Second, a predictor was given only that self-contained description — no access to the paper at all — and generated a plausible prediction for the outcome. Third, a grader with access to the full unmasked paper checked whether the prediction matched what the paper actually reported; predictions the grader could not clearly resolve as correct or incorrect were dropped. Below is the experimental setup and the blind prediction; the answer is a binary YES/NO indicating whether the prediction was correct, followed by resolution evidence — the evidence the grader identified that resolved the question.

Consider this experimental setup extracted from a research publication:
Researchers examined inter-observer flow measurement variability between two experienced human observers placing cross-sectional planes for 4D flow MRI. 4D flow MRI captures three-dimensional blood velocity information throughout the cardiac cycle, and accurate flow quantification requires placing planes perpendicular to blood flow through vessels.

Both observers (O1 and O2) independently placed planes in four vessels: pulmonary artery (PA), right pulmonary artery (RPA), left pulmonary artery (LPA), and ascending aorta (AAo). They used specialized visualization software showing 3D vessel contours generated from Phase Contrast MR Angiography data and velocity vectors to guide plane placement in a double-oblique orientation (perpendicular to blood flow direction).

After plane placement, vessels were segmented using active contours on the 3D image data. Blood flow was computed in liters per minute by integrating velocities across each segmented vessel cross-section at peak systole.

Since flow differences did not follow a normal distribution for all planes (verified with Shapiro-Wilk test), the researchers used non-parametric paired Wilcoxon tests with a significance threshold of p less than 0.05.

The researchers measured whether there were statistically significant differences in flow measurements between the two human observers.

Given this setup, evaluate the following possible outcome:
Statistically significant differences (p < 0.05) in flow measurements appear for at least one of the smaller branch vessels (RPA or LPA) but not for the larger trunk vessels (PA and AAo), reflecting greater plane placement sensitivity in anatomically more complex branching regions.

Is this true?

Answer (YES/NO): NO